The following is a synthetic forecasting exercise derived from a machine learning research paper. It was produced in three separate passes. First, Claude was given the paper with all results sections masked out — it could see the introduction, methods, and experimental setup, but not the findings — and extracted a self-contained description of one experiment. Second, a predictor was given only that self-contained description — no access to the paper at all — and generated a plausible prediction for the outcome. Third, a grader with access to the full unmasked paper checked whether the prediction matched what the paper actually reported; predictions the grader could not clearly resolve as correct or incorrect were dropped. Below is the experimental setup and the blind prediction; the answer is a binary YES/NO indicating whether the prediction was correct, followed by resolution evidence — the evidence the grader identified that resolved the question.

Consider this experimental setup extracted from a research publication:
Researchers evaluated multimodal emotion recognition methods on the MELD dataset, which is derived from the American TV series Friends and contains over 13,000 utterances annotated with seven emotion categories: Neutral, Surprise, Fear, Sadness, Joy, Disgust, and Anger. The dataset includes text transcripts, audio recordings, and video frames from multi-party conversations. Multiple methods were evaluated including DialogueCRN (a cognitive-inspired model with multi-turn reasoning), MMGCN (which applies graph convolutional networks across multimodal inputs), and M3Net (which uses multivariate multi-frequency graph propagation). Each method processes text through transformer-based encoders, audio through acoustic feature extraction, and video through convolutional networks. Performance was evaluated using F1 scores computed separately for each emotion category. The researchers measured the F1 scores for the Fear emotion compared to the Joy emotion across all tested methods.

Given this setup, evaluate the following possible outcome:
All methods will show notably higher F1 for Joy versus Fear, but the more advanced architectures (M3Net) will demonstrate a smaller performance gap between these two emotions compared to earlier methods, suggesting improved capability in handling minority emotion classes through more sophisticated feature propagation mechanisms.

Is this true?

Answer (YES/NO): NO